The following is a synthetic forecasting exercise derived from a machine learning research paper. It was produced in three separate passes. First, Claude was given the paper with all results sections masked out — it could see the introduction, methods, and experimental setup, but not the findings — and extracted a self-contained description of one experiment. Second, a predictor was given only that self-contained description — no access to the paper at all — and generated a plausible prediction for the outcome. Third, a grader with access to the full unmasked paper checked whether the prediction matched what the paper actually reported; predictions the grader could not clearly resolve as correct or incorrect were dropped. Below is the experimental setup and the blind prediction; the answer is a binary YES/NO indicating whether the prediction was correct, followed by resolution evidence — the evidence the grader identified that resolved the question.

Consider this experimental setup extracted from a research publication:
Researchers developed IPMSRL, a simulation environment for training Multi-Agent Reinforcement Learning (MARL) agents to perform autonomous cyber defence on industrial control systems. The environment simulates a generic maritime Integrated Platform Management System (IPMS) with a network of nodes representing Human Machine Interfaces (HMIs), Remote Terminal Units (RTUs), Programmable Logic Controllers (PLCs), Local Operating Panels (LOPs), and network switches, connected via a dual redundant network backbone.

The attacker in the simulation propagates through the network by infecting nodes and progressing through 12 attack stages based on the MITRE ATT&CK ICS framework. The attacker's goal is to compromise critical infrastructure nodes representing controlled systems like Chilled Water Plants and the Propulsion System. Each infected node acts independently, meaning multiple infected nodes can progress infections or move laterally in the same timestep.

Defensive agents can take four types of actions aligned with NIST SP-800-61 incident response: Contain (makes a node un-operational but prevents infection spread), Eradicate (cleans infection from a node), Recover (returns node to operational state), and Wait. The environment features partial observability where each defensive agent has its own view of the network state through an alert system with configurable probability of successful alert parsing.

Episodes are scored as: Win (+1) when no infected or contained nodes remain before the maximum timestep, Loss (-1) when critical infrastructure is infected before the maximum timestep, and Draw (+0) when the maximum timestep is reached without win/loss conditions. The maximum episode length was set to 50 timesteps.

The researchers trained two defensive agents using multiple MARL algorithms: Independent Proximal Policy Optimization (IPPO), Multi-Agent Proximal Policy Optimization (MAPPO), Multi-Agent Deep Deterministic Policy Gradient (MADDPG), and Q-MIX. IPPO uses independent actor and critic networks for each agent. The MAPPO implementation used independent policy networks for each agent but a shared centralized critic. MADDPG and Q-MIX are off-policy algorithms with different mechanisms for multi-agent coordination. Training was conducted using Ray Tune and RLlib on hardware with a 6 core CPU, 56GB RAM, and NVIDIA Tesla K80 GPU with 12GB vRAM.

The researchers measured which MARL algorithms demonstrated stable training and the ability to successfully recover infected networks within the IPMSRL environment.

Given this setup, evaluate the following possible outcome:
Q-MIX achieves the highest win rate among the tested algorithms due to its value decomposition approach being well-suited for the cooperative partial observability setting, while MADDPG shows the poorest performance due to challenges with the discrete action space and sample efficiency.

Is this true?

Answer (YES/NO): NO